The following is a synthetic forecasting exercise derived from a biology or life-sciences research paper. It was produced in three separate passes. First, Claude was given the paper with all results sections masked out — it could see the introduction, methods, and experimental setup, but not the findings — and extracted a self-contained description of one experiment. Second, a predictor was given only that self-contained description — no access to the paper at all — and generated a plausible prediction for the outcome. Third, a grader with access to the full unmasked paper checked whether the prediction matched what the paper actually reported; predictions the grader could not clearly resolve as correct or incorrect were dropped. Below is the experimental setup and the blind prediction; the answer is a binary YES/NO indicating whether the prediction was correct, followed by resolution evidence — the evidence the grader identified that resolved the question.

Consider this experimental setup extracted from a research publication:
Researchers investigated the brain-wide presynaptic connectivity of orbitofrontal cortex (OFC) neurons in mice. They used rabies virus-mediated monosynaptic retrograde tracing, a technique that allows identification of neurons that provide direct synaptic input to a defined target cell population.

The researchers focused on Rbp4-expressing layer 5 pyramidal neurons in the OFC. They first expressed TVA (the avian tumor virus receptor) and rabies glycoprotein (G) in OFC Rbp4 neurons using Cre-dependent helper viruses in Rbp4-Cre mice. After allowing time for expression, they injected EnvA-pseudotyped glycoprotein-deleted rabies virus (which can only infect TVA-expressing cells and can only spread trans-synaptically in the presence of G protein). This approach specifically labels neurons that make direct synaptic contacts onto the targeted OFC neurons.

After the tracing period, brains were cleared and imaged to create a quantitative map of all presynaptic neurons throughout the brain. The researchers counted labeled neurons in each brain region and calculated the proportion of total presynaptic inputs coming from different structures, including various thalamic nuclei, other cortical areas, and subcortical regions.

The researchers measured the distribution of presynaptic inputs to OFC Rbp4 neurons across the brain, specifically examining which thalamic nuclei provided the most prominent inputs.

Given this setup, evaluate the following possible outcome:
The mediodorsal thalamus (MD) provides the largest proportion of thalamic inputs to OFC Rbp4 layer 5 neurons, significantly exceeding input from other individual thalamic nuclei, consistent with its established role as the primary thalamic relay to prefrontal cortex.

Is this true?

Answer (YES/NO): NO